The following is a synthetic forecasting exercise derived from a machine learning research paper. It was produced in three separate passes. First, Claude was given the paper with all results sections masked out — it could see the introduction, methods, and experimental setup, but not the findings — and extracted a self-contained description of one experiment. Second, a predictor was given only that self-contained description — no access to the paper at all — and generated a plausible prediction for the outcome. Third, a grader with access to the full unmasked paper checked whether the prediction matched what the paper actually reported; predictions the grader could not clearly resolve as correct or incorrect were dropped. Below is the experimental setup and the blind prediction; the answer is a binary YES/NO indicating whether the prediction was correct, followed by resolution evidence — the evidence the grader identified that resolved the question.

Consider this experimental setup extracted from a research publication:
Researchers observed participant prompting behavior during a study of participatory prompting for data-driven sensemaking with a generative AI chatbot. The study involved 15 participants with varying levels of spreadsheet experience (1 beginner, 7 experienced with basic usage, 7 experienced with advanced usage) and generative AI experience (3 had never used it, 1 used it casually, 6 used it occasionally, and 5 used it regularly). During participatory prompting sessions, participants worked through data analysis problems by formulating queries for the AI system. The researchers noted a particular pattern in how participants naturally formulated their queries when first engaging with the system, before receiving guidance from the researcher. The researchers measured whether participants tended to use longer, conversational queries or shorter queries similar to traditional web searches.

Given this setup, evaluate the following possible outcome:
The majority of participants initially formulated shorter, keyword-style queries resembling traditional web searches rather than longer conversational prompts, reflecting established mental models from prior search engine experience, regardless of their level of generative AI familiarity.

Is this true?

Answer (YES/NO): NO